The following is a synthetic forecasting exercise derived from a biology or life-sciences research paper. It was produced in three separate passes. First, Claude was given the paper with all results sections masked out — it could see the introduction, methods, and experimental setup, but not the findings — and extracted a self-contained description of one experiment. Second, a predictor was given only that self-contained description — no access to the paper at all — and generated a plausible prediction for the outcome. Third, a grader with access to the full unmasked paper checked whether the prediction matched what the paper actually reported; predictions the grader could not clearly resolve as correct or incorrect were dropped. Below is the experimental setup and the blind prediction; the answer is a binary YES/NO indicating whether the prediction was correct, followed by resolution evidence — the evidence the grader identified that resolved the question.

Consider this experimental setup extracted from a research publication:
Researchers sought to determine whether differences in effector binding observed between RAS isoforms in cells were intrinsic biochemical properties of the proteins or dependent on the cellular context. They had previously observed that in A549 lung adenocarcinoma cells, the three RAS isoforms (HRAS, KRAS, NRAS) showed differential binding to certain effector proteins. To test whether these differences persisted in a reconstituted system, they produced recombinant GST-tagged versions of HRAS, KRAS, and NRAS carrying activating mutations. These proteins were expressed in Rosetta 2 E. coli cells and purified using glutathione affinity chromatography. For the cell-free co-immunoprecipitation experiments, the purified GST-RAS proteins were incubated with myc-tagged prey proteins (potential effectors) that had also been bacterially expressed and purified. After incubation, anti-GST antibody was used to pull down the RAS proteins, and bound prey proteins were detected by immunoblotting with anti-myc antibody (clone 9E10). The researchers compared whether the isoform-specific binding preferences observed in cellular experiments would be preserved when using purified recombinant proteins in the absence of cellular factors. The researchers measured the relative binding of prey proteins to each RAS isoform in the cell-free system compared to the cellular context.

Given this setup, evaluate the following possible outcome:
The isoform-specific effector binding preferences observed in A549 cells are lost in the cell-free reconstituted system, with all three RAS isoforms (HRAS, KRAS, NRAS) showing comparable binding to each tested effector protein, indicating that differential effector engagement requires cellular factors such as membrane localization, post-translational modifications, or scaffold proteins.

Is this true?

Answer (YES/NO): YES